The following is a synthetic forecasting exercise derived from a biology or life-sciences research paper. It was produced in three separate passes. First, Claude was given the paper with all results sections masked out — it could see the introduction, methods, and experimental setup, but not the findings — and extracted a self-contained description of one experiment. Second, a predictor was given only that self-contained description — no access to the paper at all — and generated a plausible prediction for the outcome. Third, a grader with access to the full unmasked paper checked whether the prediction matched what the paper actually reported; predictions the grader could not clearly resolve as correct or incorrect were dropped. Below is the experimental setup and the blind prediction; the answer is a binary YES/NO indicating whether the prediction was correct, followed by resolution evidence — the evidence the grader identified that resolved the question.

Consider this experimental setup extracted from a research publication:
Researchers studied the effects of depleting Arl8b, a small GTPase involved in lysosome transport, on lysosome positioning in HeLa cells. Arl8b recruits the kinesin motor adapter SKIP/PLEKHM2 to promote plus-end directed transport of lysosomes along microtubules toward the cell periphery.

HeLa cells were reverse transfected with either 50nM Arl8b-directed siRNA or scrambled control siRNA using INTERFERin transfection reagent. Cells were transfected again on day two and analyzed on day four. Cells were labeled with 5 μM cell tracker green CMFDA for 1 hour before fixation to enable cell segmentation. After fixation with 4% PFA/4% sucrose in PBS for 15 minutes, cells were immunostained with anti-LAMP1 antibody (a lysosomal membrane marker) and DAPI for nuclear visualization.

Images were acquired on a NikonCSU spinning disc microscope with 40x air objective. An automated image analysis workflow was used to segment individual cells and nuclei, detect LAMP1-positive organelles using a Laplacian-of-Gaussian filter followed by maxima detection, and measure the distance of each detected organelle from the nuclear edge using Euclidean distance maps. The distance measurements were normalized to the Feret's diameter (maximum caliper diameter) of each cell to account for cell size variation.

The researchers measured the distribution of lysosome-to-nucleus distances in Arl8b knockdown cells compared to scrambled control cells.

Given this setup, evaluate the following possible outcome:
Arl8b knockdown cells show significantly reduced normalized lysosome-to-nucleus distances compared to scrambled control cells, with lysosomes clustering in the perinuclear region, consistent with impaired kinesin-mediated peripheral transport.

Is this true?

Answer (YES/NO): YES